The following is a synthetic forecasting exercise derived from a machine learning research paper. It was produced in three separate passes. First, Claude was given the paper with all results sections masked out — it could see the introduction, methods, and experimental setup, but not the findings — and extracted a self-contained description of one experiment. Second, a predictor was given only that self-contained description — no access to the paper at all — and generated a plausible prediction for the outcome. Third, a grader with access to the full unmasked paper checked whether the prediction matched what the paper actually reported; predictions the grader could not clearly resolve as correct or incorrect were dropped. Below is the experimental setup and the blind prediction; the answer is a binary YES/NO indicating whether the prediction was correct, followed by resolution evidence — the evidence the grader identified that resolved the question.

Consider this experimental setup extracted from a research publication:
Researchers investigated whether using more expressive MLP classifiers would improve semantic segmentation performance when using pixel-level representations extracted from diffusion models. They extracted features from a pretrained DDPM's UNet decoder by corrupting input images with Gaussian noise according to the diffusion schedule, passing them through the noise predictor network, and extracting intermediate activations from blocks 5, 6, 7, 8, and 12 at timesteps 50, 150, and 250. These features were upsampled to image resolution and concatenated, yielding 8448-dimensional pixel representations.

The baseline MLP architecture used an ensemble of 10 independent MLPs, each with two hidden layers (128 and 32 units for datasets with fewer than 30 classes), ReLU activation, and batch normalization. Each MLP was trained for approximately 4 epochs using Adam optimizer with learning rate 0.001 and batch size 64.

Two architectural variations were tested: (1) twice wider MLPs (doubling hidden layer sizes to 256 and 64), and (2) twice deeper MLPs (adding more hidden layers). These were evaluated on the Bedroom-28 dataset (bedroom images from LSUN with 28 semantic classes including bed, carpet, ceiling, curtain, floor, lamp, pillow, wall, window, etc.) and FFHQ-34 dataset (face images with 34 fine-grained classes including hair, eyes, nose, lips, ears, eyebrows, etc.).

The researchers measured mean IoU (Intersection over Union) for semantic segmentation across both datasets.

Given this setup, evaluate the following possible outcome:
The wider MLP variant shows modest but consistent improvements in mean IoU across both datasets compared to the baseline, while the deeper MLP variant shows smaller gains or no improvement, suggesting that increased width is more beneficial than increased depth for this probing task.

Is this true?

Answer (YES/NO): NO